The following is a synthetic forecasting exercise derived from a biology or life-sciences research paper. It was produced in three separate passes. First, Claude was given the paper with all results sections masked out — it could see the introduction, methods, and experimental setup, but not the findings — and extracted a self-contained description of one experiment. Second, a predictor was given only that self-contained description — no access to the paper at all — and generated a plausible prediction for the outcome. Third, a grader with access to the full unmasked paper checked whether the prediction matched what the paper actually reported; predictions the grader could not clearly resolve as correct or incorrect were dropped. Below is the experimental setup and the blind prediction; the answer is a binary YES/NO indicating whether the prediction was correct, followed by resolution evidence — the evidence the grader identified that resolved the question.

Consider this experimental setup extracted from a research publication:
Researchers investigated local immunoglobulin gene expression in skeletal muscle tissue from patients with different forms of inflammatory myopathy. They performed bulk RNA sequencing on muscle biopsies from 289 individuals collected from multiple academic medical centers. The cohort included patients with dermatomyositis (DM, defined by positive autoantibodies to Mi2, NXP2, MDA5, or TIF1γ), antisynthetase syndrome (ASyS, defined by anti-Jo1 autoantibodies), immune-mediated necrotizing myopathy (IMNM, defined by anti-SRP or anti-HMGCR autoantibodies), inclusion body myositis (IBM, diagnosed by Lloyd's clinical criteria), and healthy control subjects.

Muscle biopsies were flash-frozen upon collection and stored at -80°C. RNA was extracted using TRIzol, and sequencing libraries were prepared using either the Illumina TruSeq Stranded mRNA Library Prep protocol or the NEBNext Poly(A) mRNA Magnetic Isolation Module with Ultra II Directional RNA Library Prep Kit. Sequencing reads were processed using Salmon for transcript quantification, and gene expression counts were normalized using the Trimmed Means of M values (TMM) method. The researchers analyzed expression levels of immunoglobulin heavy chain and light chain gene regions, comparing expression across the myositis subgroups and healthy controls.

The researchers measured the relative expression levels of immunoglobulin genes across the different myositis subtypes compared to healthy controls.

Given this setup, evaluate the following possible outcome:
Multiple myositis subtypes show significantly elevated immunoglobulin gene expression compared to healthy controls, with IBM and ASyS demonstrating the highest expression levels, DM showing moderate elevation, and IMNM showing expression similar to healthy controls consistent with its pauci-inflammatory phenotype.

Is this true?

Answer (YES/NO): YES